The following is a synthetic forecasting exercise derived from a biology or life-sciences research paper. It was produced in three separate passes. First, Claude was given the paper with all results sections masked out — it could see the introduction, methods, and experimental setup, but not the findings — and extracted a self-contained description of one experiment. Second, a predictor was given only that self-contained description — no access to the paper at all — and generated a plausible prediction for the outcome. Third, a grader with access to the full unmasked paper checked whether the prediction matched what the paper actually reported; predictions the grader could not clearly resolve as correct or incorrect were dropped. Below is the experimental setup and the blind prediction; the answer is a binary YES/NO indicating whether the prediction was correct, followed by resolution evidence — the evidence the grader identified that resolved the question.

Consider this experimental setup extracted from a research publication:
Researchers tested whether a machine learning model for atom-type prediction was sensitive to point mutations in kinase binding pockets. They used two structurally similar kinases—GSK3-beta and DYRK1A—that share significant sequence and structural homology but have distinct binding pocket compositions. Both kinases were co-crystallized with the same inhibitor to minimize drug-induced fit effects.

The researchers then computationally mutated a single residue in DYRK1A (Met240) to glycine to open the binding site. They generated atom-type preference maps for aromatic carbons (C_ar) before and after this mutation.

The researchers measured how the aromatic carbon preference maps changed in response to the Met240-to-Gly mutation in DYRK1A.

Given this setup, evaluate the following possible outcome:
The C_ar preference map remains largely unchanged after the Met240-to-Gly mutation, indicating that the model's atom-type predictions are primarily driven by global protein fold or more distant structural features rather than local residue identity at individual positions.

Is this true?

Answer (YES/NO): NO